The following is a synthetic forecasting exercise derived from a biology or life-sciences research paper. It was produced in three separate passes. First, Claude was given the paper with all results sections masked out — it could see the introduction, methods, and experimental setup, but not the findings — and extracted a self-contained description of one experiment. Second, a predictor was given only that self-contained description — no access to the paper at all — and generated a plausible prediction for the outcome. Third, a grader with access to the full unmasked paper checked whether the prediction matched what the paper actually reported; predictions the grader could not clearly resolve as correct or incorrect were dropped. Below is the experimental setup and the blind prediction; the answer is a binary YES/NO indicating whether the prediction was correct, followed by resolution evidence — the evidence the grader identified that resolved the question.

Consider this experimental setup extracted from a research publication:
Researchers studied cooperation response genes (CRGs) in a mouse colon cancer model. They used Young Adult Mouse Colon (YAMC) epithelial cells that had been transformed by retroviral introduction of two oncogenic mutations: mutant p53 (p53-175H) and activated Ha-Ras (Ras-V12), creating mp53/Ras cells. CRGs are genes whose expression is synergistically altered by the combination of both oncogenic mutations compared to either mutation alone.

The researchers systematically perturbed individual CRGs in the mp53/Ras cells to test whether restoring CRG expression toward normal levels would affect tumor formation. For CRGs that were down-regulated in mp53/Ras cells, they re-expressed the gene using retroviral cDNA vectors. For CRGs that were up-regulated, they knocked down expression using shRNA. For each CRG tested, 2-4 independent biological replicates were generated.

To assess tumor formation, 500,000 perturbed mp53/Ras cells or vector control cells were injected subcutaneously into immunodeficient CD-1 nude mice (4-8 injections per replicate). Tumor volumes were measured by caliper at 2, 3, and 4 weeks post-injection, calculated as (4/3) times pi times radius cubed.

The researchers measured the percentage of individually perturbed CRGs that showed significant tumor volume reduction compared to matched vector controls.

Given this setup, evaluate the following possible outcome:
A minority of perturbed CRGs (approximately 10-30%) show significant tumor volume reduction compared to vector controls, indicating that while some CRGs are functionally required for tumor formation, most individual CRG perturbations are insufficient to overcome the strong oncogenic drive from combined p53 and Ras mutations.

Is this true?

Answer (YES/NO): NO